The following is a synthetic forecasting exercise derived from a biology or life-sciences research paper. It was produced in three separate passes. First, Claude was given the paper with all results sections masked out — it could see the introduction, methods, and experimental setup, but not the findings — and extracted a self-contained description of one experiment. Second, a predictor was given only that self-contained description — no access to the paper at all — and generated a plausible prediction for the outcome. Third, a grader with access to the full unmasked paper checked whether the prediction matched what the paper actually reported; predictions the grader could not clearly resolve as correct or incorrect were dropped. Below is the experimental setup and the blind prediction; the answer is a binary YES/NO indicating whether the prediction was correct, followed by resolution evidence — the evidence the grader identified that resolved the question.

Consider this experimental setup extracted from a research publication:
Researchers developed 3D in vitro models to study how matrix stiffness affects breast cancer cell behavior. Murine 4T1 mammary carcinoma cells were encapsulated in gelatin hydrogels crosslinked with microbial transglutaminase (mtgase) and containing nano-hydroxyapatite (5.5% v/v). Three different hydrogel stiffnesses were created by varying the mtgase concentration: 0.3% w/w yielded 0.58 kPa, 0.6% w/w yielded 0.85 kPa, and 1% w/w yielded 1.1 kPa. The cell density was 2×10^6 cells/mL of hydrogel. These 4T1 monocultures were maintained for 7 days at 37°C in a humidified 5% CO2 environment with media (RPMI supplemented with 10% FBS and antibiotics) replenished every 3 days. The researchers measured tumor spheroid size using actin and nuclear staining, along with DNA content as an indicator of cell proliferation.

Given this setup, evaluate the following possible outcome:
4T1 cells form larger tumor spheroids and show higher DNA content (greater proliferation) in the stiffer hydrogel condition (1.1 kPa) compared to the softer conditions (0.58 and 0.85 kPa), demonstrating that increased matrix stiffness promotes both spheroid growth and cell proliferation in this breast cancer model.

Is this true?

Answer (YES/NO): NO